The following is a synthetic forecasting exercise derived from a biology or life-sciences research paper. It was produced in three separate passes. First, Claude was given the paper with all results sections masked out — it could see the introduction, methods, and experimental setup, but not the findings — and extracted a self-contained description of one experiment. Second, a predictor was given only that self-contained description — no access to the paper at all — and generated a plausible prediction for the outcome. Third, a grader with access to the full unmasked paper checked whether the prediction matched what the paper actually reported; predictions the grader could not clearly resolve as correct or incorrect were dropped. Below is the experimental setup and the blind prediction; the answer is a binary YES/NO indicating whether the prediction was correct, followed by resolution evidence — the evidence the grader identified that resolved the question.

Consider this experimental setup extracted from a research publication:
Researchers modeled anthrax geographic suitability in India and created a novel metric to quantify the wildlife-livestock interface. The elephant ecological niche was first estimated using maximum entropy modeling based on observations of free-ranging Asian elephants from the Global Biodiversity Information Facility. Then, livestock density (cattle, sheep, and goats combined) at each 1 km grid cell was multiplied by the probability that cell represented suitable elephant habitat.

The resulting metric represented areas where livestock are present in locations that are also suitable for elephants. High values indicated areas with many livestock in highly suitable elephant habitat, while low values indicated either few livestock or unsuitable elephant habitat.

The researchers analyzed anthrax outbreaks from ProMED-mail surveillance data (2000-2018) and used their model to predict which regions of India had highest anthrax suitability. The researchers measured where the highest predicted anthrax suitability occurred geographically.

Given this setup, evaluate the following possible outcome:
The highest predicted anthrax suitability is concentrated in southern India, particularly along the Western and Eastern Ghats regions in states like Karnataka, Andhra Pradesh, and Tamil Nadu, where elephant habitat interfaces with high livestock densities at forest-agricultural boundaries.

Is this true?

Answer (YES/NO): NO